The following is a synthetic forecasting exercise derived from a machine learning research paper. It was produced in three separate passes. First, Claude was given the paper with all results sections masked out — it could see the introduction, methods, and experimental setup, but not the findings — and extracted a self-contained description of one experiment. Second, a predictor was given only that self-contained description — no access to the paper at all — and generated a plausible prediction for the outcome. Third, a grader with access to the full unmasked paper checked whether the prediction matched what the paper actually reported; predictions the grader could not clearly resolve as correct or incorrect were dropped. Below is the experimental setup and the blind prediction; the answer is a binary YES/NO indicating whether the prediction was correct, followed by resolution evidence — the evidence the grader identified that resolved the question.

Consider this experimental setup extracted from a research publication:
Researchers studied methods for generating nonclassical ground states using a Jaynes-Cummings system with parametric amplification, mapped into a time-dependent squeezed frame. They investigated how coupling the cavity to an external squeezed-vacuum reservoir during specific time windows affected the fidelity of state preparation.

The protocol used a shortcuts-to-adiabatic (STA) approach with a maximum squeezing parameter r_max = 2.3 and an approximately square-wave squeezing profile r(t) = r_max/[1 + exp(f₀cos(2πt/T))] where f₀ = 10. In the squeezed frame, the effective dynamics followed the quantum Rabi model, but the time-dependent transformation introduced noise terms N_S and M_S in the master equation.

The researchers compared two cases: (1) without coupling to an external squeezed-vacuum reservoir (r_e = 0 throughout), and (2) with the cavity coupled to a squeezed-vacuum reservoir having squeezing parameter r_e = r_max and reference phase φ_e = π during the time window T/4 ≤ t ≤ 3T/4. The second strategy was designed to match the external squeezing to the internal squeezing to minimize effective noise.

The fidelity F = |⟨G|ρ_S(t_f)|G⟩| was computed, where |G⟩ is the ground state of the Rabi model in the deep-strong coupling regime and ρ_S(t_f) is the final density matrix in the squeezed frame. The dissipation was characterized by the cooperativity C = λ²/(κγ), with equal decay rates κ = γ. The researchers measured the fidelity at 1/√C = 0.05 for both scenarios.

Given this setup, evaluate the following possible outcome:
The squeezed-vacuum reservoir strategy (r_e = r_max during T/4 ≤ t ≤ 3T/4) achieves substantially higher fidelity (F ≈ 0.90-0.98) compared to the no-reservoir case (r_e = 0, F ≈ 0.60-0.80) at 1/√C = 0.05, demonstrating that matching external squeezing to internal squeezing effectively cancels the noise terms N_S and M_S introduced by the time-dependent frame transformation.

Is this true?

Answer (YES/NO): NO